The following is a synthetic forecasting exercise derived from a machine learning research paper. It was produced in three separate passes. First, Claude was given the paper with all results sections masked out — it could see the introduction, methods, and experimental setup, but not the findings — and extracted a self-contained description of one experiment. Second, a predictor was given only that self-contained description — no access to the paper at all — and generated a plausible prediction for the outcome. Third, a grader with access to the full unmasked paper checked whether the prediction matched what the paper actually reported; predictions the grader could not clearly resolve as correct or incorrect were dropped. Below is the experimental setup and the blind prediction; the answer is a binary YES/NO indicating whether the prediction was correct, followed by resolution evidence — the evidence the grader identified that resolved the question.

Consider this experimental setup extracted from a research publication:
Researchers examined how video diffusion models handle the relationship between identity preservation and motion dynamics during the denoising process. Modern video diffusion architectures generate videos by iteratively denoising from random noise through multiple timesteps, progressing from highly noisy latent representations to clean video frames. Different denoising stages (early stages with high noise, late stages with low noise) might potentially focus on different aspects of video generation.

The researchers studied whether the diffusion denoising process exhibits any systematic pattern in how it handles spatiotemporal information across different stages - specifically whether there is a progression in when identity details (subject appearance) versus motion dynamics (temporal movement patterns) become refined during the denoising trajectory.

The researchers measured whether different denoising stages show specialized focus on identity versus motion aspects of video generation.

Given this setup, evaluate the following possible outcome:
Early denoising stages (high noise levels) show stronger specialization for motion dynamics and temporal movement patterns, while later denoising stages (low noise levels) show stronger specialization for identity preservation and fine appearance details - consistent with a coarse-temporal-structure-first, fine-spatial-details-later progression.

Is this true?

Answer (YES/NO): YES